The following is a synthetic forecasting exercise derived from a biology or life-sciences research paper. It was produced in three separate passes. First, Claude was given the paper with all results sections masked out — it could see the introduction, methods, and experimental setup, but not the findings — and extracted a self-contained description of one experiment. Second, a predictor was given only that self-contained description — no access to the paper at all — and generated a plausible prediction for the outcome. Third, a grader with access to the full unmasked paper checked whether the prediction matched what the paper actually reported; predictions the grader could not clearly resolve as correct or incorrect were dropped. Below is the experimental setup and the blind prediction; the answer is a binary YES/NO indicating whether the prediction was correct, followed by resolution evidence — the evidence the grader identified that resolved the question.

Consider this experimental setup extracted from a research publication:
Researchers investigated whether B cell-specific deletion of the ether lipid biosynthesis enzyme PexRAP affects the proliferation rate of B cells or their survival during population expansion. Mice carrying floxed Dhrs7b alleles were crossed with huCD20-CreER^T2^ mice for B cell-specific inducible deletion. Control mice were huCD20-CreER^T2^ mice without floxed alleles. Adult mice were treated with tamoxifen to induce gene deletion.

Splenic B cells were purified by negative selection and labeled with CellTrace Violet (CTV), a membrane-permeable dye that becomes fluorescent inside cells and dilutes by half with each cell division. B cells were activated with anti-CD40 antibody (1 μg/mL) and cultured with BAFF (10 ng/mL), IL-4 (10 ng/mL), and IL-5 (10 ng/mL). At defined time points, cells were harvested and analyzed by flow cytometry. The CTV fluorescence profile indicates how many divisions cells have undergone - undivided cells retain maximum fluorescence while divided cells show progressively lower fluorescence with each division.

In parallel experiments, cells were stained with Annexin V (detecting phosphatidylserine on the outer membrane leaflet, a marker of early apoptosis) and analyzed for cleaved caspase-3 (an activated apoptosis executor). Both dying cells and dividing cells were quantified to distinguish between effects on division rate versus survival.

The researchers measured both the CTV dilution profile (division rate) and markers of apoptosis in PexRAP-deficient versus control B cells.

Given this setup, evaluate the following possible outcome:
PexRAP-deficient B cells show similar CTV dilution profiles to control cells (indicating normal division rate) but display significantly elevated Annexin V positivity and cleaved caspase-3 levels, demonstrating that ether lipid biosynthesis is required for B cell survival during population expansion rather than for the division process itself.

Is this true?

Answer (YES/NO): NO